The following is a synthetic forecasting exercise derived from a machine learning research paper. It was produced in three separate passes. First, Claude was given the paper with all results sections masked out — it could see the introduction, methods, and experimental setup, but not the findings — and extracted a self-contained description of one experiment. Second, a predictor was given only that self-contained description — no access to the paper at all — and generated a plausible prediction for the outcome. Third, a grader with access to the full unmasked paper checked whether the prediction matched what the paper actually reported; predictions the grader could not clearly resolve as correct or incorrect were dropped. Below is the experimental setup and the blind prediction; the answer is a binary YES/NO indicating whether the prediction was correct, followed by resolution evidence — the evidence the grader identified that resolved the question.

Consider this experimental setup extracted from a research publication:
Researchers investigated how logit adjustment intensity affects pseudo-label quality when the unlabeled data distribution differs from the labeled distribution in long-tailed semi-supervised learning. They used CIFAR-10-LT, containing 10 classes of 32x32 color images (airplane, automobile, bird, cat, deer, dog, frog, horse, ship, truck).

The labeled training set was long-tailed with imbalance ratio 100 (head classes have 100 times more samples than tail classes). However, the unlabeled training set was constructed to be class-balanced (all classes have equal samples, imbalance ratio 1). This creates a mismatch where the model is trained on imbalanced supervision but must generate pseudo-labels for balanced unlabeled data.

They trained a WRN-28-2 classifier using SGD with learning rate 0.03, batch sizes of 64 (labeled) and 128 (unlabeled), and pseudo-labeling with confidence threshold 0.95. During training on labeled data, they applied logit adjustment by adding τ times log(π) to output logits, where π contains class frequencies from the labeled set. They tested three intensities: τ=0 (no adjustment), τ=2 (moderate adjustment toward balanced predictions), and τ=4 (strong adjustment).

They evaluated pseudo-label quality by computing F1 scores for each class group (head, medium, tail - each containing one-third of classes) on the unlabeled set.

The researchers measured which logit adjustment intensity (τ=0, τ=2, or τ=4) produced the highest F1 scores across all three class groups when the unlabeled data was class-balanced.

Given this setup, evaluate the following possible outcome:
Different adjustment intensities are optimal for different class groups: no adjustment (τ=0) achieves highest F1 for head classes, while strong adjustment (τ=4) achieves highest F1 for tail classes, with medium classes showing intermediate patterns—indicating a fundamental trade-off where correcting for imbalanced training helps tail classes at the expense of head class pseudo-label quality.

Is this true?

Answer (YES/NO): NO